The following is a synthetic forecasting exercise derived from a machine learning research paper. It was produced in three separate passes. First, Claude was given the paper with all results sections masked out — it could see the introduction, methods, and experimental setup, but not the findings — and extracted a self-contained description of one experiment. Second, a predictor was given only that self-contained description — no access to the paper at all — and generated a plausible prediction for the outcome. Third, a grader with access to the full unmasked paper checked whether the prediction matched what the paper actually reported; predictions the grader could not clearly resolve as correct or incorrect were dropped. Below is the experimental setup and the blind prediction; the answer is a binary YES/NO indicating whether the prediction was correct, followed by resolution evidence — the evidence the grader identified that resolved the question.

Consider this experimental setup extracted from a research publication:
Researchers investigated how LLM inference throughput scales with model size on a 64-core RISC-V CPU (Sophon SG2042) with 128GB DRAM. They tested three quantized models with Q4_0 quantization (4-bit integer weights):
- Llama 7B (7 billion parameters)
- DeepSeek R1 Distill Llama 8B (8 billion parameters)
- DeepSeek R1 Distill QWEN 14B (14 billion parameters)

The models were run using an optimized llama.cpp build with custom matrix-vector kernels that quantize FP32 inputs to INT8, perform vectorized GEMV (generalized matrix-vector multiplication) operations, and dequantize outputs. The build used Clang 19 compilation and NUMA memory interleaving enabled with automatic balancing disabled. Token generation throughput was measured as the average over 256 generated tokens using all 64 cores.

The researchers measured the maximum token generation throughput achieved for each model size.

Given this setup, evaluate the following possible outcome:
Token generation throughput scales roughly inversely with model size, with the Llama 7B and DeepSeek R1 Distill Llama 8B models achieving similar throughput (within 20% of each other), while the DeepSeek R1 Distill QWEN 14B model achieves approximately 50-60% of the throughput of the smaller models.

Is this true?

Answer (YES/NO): NO